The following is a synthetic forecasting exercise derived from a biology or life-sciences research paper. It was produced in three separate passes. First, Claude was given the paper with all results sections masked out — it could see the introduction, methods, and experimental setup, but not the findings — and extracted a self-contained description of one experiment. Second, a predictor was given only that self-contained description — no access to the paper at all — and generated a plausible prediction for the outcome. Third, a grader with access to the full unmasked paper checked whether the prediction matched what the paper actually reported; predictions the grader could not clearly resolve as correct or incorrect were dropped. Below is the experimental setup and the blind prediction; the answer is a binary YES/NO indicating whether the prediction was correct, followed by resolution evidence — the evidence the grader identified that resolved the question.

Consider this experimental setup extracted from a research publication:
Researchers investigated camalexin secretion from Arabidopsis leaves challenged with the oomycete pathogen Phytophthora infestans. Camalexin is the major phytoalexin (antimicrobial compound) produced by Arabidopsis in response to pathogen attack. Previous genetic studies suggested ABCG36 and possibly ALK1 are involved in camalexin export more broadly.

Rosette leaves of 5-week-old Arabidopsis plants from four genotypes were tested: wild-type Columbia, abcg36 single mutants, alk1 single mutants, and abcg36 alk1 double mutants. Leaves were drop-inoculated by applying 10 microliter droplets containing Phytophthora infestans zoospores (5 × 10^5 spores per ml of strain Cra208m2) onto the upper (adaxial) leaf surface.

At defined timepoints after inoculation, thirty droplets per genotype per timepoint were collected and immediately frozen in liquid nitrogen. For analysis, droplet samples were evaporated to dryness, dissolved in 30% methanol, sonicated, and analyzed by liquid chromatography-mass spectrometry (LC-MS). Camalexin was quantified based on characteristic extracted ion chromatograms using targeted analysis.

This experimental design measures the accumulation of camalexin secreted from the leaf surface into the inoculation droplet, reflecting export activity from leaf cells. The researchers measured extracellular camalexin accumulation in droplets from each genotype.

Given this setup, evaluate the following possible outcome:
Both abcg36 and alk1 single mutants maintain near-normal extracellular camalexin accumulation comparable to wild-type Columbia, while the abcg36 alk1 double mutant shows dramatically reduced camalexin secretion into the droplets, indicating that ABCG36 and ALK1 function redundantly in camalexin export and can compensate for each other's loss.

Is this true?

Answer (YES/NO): NO